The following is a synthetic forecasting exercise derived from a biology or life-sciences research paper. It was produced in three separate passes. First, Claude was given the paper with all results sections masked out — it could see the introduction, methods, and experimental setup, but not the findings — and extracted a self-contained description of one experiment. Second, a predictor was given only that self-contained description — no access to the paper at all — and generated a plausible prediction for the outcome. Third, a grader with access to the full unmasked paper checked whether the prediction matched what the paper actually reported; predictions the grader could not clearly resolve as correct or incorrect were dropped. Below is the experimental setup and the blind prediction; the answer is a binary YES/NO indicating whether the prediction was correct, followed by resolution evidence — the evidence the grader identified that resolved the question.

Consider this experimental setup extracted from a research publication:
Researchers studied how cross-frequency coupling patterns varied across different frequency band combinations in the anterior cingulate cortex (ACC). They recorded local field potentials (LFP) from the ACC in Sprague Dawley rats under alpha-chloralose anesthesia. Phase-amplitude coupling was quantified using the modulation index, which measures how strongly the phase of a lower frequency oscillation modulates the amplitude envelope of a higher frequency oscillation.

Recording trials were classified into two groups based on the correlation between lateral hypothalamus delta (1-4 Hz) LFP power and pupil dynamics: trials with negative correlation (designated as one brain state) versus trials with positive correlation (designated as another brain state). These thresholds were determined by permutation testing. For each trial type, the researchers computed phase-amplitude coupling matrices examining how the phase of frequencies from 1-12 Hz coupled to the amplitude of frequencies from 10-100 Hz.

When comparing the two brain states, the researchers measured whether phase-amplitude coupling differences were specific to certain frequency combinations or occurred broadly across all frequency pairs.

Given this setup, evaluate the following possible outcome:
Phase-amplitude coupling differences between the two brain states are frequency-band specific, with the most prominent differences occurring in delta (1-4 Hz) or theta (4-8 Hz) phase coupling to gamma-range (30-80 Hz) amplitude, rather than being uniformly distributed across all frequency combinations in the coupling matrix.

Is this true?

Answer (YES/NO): NO